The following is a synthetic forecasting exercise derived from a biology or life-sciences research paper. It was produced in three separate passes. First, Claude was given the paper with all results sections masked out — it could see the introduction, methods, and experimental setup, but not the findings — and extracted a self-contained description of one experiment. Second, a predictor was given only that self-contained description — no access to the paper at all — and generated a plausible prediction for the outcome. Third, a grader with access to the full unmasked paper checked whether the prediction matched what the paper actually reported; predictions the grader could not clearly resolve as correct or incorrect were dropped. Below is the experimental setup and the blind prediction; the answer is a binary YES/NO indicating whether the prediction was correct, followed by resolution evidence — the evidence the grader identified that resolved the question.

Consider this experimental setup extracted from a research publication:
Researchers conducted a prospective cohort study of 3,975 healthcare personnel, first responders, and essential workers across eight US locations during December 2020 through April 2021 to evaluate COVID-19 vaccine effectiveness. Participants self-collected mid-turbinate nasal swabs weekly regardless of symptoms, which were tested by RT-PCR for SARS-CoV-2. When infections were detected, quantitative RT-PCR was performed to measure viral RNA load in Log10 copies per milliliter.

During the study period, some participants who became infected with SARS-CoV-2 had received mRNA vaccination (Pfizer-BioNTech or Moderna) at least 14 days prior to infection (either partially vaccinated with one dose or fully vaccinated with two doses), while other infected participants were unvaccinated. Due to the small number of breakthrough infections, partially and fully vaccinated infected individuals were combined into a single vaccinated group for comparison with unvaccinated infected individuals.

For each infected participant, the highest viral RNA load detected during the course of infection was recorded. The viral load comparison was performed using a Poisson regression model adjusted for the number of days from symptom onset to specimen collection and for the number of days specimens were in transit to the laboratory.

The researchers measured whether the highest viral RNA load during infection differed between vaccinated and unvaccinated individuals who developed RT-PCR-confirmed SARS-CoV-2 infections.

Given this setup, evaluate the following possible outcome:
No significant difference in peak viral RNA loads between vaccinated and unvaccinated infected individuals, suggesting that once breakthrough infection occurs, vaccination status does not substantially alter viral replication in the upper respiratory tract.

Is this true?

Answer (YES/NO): NO